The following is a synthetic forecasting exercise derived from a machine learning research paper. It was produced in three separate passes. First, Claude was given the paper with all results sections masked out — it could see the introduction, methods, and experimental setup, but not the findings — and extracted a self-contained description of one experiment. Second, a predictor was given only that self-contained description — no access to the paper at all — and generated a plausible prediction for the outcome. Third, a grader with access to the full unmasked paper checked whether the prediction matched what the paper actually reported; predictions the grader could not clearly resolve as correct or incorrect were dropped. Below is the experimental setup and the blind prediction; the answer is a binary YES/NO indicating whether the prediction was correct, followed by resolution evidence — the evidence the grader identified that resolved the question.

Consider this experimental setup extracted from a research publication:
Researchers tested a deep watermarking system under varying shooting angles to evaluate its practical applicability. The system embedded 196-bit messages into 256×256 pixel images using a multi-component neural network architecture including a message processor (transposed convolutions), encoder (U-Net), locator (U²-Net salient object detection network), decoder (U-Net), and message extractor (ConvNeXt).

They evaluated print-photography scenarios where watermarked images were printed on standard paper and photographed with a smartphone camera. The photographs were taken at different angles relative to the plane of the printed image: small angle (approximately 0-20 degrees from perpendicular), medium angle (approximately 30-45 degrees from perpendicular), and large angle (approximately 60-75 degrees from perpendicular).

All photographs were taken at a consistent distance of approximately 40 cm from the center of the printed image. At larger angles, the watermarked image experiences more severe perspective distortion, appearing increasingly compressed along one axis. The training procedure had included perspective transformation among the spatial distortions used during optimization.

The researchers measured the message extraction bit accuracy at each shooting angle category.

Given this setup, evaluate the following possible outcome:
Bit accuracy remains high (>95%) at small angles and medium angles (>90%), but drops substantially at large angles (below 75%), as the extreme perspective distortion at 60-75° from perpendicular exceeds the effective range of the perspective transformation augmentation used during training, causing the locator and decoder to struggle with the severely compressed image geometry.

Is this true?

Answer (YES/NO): NO